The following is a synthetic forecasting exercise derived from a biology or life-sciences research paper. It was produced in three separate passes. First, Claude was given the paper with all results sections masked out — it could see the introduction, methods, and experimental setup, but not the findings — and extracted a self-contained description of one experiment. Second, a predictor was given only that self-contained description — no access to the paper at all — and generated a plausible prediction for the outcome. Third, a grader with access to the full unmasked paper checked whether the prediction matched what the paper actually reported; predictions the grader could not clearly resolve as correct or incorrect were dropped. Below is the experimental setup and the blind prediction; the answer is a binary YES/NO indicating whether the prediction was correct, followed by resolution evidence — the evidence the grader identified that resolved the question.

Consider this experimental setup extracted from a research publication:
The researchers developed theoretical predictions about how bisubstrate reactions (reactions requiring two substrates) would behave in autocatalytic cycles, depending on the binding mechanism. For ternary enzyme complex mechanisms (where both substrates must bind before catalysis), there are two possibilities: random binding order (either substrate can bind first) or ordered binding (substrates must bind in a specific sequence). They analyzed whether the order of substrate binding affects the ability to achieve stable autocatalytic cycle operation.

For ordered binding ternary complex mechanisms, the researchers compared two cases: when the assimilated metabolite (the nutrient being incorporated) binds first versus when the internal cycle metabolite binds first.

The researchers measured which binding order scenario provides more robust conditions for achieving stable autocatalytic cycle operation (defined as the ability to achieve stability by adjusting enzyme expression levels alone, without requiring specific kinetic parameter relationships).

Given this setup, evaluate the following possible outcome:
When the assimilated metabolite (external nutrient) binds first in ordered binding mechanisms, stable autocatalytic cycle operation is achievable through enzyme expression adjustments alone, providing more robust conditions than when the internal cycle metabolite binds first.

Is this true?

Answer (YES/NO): NO